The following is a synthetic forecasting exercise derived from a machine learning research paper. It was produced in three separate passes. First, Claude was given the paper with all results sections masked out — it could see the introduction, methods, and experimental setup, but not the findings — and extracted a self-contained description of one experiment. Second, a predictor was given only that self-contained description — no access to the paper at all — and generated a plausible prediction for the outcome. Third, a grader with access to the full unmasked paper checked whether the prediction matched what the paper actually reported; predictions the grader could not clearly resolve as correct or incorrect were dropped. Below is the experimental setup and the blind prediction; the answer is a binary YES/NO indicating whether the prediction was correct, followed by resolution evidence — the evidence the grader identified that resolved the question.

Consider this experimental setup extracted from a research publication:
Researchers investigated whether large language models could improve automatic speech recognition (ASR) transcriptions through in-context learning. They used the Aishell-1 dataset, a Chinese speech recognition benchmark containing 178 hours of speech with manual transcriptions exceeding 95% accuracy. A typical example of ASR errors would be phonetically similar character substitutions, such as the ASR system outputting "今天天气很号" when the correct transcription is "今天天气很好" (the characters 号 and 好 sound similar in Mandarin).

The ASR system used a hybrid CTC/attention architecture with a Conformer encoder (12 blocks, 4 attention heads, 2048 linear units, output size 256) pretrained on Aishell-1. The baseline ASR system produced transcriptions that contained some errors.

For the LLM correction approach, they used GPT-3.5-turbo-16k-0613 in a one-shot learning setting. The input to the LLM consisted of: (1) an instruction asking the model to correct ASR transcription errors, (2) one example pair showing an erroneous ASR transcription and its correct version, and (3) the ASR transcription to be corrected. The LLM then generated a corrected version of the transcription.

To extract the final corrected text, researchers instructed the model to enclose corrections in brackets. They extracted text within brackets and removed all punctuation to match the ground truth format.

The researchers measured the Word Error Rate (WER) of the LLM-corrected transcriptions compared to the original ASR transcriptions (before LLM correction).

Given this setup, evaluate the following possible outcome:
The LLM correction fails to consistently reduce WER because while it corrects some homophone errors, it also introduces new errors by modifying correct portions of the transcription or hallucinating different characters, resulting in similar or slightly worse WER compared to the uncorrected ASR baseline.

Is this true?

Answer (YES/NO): NO